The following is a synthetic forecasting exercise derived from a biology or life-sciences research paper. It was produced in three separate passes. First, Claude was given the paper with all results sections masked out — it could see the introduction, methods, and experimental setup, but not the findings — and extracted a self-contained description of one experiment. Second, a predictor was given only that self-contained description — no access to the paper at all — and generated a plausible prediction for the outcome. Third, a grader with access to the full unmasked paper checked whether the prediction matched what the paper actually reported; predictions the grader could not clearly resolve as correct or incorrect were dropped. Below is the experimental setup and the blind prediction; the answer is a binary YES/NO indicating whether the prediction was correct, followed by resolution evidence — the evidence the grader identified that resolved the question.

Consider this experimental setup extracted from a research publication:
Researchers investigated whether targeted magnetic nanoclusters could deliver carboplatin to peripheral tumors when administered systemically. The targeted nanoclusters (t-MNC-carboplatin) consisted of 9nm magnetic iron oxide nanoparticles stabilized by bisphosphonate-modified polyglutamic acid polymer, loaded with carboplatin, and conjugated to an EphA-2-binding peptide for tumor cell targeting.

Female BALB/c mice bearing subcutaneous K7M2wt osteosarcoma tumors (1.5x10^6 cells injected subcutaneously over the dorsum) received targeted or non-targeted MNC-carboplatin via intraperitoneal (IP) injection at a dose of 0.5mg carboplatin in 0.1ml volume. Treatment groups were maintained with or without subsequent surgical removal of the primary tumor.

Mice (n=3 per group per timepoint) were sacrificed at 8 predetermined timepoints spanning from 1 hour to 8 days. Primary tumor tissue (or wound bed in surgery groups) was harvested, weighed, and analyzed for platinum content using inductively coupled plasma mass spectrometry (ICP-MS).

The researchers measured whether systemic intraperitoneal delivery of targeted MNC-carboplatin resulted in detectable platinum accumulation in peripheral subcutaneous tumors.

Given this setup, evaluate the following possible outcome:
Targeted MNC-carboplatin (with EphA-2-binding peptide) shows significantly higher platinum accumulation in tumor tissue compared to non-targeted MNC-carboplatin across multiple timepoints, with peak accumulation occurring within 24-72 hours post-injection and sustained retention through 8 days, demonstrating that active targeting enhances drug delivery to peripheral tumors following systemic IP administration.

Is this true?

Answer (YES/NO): NO